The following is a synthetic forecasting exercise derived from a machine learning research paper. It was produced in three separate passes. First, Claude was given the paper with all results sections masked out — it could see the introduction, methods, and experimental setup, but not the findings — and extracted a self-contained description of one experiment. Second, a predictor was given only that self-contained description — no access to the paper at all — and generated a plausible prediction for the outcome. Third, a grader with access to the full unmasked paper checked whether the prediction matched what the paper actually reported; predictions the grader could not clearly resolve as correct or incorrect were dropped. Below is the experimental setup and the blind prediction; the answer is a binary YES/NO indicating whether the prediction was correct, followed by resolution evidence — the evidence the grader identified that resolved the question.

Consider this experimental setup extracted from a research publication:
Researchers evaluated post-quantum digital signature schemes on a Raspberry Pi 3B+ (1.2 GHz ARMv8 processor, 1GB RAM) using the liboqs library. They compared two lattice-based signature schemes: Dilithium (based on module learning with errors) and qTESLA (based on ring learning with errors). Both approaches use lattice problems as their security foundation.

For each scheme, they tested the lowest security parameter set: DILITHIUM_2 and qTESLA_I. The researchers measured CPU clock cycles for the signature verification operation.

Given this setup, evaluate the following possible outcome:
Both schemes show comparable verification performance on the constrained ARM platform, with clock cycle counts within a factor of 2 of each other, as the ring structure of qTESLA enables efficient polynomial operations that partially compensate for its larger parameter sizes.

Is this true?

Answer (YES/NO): NO